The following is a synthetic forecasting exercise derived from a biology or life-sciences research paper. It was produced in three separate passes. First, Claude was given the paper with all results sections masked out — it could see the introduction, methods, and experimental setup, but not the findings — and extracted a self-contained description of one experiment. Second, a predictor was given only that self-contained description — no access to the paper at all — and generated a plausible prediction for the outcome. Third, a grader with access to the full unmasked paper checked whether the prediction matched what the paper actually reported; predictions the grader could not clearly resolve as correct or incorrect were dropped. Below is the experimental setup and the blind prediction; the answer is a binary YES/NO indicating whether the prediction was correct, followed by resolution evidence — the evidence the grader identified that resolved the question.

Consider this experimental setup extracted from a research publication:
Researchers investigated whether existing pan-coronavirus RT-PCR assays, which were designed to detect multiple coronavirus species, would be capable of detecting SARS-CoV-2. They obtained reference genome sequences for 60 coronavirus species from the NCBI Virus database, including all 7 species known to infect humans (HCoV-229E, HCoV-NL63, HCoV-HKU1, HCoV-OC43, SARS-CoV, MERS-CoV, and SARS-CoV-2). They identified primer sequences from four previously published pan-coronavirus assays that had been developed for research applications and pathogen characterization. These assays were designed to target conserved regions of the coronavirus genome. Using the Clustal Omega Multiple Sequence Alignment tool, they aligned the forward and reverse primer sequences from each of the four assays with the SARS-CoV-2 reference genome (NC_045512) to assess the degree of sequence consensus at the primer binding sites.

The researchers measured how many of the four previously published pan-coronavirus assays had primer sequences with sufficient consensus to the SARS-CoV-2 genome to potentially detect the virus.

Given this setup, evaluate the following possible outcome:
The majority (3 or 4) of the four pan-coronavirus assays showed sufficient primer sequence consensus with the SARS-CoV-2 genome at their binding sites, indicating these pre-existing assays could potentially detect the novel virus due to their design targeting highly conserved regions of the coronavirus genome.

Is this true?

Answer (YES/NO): NO